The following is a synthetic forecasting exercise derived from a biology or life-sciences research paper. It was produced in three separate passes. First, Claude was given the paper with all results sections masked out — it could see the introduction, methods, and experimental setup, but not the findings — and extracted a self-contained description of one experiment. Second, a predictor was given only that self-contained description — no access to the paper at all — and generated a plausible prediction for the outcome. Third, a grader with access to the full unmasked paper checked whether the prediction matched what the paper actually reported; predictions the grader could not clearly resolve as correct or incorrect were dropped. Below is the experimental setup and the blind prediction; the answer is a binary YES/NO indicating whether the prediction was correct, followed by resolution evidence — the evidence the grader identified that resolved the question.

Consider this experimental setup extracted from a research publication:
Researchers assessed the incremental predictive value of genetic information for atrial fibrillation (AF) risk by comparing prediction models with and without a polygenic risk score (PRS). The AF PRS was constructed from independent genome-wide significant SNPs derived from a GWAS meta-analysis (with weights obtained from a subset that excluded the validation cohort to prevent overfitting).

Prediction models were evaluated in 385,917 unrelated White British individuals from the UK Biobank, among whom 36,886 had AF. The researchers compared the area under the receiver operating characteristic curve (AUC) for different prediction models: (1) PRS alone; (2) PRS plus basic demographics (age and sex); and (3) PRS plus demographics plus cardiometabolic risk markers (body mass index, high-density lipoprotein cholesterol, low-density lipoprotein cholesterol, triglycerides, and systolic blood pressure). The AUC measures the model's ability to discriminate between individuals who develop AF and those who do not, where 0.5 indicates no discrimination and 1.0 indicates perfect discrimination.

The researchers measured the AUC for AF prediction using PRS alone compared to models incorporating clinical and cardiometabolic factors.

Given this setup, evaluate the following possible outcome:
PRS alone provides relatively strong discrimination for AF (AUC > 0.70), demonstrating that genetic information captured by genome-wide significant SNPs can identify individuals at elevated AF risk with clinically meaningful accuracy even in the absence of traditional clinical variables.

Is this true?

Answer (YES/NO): NO